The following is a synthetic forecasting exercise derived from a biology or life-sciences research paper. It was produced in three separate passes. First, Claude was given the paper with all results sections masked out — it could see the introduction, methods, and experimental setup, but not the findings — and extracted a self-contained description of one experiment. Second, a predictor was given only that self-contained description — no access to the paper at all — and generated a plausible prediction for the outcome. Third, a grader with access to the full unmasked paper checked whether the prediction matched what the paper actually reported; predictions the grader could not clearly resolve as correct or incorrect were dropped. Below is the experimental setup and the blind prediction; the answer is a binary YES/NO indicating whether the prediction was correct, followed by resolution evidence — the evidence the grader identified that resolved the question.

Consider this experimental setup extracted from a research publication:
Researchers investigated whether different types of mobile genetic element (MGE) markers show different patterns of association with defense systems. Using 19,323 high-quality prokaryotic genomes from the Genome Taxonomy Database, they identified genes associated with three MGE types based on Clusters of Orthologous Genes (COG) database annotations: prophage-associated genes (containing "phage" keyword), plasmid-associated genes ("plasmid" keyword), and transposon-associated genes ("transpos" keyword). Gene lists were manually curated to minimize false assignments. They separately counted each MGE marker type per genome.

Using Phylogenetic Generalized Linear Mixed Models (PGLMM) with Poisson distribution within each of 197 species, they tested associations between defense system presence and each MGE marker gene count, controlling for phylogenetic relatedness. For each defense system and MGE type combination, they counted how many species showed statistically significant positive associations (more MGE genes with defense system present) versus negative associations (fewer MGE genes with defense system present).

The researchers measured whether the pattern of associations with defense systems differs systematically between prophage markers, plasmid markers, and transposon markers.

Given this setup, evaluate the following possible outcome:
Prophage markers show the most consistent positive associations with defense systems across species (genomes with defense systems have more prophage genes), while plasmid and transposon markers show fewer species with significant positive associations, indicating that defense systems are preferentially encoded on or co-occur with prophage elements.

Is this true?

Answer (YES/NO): NO